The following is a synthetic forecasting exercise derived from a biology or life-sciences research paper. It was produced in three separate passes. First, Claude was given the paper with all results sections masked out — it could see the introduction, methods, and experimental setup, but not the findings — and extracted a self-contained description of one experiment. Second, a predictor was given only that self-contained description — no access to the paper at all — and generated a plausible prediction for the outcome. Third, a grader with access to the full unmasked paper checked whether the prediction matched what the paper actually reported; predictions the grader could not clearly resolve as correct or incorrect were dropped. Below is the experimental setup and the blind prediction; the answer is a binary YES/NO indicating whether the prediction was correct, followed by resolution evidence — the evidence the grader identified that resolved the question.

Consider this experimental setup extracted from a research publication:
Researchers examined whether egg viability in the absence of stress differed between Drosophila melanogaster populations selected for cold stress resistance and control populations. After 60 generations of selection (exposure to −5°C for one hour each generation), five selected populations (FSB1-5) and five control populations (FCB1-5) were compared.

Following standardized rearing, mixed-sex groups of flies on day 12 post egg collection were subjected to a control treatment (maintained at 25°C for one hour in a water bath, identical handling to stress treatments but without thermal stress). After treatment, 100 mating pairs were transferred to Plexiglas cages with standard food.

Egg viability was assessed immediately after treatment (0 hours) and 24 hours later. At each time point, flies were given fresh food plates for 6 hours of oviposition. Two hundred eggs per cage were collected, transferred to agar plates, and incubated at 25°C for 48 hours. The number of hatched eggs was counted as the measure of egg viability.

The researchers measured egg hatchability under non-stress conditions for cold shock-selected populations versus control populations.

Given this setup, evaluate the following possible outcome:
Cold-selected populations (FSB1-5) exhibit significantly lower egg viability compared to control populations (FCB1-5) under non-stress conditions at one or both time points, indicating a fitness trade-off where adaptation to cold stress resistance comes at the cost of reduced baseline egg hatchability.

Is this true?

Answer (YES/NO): NO